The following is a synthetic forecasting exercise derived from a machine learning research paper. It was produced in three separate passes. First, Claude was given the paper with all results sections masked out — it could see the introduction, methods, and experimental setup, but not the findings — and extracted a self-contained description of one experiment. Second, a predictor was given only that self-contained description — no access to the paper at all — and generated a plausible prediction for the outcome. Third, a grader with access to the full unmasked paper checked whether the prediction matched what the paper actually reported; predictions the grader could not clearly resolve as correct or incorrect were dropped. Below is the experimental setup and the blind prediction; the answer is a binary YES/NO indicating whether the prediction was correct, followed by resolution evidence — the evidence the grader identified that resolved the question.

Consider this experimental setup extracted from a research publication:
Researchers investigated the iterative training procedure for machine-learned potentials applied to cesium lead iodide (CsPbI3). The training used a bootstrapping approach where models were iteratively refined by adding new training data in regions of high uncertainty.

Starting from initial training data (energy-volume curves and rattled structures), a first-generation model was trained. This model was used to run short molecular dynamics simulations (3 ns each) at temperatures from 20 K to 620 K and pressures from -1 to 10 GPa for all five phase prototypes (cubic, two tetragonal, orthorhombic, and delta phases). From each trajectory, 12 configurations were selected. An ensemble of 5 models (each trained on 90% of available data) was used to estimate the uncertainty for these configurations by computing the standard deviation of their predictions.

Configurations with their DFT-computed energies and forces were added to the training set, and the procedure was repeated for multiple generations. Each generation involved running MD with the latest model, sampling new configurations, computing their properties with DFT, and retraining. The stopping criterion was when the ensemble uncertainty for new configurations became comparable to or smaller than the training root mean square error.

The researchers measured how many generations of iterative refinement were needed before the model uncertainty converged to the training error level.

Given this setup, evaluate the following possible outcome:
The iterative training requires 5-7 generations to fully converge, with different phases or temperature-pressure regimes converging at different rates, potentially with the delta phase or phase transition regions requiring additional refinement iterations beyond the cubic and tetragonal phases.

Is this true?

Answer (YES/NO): NO